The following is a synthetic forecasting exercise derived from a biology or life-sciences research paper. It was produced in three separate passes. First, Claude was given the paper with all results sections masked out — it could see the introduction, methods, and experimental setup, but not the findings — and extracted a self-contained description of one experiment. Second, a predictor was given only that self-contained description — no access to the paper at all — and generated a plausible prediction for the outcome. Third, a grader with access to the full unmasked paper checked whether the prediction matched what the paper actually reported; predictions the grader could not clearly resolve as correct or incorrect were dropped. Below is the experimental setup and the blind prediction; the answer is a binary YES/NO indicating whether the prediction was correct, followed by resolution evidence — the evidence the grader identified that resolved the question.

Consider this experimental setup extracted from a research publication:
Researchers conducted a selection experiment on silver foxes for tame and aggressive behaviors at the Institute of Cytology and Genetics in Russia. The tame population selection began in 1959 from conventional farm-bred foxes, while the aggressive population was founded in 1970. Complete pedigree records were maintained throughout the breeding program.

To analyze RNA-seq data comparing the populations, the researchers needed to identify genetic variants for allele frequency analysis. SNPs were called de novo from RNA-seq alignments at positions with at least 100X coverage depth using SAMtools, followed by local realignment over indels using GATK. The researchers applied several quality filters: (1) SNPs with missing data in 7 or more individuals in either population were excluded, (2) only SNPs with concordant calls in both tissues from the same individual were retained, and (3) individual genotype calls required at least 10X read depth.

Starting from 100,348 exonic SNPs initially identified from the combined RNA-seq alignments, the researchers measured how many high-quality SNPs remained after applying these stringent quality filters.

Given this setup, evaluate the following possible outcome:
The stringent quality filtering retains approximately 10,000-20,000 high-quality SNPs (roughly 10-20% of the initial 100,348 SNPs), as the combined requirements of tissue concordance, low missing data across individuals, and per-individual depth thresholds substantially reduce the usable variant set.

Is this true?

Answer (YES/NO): NO